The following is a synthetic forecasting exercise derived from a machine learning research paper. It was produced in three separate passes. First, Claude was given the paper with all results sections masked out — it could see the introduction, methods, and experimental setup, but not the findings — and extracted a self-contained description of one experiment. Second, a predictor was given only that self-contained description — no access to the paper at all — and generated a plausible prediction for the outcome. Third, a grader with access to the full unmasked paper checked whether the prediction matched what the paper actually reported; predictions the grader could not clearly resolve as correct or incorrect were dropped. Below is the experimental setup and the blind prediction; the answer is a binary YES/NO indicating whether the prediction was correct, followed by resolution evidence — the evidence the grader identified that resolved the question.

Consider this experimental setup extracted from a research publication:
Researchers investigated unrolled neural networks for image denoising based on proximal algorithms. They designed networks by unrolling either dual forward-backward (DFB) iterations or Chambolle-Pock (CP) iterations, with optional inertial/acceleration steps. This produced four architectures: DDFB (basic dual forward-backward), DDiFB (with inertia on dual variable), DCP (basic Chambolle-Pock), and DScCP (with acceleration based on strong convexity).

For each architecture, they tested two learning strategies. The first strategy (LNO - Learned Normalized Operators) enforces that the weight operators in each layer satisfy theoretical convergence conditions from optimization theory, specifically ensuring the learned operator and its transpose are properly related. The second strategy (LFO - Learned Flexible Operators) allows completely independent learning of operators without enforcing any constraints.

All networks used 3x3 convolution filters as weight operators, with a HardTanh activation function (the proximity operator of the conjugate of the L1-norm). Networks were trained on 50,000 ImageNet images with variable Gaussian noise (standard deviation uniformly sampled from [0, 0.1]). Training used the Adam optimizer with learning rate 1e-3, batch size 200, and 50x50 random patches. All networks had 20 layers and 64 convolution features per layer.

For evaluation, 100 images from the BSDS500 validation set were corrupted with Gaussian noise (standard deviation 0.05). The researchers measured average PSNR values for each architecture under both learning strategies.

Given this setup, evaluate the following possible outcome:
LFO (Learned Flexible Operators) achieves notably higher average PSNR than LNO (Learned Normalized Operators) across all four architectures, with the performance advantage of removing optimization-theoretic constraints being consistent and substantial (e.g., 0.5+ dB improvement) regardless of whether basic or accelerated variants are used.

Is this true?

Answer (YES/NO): NO